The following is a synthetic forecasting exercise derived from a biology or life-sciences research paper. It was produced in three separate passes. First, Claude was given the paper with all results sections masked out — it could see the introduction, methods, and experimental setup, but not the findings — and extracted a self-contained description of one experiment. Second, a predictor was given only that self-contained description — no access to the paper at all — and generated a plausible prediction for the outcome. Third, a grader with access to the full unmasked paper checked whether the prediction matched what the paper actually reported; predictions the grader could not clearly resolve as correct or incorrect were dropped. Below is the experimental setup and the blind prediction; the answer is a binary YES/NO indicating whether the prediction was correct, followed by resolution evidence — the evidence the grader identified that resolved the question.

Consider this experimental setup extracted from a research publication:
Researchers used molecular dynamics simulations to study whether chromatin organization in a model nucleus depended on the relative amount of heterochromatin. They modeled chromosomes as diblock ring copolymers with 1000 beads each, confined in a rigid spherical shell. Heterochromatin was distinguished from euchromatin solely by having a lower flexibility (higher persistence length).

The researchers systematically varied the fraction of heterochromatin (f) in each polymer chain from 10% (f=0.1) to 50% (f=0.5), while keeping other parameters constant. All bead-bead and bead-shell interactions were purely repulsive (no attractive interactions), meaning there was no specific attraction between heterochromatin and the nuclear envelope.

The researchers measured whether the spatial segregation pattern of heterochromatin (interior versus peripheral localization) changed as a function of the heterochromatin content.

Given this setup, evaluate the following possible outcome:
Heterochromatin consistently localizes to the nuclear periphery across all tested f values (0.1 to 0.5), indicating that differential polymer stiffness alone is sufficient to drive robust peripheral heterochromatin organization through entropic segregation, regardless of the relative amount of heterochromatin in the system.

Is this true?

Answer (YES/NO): NO